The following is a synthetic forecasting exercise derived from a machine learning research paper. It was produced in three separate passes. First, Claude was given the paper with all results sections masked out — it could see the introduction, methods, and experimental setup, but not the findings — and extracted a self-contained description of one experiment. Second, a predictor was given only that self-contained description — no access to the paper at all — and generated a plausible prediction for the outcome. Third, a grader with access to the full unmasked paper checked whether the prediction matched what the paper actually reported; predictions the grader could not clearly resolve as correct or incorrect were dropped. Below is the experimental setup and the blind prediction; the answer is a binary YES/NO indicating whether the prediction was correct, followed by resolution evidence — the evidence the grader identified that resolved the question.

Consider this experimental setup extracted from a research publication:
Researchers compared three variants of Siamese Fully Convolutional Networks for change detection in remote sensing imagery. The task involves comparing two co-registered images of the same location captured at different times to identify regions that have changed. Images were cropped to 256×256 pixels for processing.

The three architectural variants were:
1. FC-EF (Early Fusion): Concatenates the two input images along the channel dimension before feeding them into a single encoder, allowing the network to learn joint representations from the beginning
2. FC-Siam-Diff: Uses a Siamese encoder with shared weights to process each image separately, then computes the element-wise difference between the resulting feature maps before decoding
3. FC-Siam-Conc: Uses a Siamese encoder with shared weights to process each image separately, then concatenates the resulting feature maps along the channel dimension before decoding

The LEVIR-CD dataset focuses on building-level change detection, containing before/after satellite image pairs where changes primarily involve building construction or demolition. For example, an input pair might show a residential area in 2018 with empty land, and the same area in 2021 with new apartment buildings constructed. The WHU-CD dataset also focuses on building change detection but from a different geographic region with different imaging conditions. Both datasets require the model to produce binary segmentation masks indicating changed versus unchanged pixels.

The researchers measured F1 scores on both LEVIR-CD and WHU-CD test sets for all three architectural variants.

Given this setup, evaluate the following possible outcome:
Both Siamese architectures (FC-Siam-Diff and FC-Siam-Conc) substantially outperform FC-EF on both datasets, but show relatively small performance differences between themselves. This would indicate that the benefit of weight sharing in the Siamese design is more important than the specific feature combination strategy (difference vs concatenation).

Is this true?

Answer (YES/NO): NO